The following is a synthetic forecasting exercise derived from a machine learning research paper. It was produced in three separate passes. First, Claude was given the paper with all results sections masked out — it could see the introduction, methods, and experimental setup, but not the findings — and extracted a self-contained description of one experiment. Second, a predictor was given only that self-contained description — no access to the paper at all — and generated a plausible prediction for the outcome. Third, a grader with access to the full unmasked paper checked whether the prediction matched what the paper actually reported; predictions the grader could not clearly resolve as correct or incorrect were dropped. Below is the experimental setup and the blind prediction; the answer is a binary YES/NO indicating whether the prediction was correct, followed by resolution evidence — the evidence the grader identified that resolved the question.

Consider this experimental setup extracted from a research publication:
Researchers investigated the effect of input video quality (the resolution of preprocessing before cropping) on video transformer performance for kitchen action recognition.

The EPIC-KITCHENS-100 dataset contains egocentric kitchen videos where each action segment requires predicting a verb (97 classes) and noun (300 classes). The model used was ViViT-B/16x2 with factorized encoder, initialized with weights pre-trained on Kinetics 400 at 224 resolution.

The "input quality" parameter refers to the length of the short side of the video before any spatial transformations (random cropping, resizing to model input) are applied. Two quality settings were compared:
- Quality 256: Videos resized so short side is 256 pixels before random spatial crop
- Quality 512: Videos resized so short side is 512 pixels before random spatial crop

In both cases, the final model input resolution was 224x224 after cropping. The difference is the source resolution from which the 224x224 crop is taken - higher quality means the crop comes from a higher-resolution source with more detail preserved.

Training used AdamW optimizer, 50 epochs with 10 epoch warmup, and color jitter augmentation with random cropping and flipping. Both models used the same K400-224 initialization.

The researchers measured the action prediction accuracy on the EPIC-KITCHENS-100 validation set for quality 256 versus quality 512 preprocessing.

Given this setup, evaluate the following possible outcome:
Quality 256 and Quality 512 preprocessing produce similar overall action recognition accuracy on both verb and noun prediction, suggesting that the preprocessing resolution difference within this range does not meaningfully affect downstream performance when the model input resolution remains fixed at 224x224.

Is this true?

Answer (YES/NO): NO